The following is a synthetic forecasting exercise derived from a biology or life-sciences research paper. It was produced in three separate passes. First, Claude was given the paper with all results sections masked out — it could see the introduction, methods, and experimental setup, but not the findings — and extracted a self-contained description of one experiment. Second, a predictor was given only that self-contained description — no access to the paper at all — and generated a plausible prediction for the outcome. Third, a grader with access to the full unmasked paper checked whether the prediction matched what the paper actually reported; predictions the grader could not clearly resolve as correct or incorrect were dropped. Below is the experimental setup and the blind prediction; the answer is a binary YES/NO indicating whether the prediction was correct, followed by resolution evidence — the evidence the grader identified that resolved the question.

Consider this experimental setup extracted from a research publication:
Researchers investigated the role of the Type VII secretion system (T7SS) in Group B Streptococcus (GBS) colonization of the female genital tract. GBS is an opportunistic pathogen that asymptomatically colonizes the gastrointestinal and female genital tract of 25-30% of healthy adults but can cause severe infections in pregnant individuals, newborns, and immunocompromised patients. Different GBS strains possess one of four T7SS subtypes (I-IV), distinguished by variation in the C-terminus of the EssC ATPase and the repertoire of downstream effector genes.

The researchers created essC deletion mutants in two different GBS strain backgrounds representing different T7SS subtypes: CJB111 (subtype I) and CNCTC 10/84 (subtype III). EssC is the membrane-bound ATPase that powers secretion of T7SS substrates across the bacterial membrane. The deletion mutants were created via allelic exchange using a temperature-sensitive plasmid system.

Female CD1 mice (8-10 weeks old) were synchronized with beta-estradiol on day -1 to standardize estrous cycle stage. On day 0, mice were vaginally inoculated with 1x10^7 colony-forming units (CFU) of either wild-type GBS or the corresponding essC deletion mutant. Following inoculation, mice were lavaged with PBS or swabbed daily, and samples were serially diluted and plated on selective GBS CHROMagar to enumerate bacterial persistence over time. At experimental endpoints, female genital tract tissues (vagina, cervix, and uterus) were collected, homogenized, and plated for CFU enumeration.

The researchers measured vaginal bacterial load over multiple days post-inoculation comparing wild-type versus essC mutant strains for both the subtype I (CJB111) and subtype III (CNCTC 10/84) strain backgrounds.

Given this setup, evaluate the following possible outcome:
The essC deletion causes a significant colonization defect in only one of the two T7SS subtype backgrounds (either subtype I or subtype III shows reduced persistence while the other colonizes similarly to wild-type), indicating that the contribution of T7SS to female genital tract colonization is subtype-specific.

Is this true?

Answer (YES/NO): NO